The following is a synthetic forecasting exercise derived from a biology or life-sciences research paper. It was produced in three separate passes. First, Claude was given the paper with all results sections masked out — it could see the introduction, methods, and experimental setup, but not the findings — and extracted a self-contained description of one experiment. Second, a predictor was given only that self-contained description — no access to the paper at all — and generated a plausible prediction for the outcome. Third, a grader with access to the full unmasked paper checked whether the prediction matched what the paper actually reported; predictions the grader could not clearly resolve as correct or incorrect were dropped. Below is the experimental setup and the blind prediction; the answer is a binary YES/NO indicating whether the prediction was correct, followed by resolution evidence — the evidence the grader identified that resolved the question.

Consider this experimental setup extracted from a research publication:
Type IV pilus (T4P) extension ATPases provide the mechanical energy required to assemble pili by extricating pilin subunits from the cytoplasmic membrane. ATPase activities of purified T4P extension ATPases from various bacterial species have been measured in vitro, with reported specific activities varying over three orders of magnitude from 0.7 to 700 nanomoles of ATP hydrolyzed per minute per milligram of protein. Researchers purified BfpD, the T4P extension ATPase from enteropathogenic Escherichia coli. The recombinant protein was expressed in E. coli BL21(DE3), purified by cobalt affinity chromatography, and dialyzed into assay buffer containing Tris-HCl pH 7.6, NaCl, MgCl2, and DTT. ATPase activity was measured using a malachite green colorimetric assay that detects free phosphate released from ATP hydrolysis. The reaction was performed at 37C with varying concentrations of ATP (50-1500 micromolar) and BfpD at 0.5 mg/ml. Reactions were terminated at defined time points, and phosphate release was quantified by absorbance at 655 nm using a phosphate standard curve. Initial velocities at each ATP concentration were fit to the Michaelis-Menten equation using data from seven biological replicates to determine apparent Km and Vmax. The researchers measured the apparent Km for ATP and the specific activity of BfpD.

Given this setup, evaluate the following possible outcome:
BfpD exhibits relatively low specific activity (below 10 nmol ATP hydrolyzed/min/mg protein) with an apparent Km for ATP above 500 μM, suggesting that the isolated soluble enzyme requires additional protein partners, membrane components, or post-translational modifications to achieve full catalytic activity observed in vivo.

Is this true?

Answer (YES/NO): NO